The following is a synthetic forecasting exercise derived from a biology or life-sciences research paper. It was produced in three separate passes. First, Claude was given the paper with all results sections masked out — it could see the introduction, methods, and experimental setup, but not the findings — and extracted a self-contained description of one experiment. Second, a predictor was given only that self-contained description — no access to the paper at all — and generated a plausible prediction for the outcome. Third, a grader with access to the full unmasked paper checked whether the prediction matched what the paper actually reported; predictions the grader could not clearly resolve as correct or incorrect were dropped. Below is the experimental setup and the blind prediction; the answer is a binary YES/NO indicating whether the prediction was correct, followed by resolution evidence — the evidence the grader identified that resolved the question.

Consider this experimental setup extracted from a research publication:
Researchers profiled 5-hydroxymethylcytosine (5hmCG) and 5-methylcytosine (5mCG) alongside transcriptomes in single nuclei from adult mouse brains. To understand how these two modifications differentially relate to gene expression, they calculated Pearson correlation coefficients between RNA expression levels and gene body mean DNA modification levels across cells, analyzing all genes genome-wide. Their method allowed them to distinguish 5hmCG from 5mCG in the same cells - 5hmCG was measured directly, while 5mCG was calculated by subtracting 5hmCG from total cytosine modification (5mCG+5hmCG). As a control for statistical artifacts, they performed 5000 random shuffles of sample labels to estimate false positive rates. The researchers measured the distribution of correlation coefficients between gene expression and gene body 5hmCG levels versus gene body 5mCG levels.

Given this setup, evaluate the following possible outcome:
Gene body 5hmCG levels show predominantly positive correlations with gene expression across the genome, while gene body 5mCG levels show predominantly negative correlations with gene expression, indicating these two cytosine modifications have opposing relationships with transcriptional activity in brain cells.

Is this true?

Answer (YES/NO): YES